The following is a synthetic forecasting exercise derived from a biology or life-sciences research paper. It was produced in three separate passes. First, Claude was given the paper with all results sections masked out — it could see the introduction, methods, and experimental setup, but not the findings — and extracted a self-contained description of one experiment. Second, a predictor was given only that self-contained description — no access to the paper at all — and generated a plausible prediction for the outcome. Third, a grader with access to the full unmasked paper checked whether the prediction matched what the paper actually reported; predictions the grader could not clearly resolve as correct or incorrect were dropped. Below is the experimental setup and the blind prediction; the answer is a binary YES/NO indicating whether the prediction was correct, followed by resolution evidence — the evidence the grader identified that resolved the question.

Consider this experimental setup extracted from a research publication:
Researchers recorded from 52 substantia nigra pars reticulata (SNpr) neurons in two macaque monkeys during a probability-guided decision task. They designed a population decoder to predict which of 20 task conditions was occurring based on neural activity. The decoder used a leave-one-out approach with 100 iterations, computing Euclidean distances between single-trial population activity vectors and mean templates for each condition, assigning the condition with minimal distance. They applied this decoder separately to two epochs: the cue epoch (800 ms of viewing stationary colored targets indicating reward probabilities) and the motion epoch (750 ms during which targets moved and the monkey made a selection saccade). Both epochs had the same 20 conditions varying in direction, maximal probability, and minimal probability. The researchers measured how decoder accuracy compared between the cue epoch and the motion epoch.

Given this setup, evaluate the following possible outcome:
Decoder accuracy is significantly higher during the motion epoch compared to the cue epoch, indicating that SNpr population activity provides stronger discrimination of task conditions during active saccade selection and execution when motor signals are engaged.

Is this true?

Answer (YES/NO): NO